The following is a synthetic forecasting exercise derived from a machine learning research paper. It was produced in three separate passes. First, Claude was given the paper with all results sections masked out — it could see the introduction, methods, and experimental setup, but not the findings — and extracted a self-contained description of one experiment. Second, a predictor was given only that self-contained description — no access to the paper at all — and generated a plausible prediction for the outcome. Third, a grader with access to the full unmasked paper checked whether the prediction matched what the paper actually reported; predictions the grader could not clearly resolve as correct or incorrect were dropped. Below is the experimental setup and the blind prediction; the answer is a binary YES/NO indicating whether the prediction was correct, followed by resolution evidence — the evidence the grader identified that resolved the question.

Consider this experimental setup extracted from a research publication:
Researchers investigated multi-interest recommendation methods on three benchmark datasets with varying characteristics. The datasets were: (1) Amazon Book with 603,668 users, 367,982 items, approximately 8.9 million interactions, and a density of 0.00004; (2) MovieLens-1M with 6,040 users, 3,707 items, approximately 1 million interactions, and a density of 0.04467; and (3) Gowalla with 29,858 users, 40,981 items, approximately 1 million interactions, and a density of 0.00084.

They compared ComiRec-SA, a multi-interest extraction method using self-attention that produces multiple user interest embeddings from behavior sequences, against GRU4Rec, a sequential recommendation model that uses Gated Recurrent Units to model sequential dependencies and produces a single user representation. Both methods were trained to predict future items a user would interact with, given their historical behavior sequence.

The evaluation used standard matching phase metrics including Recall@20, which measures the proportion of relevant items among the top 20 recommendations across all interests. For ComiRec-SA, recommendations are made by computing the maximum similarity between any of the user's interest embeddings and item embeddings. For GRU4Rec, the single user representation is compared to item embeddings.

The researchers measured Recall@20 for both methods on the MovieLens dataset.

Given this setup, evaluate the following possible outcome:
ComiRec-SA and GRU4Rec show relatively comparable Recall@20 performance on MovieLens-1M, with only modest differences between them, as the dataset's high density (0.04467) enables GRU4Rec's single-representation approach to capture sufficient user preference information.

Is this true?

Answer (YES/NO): NO